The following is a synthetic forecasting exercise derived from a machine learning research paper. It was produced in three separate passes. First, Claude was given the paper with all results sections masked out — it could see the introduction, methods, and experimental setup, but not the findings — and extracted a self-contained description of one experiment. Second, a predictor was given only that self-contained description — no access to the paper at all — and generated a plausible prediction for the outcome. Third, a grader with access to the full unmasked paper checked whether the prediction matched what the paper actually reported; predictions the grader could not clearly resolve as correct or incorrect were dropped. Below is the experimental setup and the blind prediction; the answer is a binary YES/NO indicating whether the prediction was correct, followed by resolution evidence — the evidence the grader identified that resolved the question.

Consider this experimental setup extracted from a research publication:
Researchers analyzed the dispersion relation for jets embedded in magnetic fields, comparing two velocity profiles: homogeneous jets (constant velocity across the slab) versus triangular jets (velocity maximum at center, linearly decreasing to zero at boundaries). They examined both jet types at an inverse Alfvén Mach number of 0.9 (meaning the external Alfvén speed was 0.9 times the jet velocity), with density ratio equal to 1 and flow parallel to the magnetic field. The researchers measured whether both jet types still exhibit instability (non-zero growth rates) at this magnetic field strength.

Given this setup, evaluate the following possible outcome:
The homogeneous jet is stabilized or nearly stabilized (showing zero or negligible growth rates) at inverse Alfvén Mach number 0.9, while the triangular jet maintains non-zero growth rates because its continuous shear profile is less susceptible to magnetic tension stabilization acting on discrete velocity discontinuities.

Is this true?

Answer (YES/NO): YES